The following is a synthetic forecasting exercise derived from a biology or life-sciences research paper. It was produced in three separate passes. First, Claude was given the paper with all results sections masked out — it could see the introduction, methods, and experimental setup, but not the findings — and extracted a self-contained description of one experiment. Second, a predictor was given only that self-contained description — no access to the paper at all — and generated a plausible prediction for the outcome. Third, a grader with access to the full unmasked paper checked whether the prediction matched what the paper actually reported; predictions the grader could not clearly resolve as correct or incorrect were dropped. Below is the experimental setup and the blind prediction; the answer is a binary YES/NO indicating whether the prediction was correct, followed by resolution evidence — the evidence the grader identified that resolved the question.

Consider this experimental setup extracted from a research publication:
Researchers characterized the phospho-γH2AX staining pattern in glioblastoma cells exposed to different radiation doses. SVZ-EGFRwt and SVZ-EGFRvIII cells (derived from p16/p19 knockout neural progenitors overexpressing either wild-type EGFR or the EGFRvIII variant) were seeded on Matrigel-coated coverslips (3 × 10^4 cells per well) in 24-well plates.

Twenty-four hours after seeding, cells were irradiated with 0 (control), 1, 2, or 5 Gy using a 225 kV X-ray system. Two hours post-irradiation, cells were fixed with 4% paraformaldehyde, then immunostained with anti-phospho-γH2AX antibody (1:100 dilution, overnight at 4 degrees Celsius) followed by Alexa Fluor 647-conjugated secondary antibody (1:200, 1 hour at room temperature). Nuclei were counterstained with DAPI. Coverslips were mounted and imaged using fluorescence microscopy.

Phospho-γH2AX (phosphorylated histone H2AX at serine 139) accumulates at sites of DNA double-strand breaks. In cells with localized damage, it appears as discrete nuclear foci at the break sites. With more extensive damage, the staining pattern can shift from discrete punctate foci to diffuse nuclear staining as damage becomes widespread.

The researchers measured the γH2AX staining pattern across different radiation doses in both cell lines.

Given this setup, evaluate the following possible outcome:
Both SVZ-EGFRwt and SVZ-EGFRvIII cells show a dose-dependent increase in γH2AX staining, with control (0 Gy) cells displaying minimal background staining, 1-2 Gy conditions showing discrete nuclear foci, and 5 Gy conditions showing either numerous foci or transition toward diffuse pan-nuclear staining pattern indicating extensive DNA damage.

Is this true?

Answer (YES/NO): YES